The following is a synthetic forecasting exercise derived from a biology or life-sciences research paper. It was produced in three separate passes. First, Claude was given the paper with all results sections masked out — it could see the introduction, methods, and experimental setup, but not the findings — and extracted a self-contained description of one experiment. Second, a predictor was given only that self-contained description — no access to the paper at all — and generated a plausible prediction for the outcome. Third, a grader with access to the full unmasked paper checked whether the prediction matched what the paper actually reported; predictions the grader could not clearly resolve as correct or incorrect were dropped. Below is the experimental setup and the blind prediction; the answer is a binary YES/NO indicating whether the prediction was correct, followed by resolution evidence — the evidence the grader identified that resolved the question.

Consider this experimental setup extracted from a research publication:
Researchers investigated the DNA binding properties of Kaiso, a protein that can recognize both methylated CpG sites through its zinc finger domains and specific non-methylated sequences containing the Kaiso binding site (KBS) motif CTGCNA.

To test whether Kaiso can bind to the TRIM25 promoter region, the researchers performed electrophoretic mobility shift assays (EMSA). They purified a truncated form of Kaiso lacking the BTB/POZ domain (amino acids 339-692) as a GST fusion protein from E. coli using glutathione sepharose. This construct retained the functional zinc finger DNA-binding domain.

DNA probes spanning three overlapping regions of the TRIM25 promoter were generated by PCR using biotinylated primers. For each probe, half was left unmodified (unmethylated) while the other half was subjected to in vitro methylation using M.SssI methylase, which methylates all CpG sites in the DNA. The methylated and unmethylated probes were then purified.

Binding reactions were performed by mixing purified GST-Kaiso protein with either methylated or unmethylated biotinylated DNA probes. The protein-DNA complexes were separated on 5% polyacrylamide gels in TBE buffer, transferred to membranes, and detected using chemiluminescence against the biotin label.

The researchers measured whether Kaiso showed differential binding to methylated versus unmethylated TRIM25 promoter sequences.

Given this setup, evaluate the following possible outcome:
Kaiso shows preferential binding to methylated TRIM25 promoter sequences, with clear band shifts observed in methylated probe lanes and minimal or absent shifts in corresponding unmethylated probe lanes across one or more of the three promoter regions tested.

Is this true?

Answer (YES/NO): YES